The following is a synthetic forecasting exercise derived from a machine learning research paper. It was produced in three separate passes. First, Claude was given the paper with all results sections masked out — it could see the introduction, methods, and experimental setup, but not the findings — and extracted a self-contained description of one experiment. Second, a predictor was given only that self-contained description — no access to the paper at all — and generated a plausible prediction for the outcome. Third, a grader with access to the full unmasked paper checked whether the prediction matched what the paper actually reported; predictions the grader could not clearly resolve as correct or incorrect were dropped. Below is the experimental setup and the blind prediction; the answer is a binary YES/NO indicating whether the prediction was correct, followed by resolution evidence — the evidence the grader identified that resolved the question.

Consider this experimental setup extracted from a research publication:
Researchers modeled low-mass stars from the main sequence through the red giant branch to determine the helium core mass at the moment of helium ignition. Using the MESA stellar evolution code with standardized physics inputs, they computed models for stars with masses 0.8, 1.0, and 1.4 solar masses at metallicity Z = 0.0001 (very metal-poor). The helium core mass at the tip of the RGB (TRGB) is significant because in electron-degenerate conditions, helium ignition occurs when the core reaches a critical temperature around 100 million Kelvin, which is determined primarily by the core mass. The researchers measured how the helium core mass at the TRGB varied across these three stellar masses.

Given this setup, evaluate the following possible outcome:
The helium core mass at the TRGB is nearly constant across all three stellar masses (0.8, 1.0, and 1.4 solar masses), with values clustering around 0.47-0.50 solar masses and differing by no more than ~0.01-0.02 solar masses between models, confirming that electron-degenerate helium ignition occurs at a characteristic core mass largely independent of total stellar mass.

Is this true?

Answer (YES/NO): NO